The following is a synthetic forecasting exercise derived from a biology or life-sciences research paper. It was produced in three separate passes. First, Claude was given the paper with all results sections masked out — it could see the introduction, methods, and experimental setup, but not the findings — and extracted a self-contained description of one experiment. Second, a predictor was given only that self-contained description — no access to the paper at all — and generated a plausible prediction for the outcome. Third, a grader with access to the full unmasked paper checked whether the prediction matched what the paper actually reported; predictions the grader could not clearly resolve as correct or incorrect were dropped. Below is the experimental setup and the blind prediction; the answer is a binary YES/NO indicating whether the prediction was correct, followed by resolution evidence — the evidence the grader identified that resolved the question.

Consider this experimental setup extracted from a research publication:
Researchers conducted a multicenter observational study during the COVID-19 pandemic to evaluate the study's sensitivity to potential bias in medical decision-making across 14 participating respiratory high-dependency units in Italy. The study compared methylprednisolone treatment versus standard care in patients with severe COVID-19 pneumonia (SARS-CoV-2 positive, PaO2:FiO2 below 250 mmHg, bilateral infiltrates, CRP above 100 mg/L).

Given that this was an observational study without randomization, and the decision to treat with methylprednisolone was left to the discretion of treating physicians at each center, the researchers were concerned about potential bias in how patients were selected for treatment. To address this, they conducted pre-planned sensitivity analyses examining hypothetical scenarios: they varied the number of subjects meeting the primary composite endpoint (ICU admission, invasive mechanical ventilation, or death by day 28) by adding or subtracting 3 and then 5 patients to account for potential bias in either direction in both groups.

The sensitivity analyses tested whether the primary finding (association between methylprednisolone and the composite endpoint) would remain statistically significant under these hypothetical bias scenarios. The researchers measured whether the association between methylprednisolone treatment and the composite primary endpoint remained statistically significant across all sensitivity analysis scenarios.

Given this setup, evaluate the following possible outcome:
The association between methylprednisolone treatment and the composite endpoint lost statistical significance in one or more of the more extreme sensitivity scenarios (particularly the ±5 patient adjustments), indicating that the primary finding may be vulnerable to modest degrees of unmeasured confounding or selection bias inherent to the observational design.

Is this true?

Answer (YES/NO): NO